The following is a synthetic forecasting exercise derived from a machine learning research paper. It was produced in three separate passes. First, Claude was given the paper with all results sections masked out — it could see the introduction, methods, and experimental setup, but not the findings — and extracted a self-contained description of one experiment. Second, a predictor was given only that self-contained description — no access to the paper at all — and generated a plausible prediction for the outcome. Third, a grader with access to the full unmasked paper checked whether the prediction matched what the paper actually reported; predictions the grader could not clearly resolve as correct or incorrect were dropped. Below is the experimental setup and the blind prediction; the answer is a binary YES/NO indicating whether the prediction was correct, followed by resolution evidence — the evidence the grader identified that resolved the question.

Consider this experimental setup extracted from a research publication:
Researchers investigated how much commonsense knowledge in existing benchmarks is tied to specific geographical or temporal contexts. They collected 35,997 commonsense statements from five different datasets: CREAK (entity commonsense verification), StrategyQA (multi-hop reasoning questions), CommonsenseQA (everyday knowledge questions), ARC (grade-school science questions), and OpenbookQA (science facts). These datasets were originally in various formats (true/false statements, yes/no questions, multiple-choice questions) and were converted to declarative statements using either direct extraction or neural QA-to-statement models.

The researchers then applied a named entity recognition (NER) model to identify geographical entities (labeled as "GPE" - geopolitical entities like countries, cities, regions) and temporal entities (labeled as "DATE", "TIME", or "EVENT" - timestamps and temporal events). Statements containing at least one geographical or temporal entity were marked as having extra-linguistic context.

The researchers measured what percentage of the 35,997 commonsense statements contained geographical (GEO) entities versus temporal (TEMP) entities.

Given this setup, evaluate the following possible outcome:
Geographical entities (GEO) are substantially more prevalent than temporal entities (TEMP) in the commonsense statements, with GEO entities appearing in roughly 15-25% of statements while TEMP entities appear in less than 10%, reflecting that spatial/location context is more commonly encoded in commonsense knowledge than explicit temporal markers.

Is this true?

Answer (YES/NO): NO